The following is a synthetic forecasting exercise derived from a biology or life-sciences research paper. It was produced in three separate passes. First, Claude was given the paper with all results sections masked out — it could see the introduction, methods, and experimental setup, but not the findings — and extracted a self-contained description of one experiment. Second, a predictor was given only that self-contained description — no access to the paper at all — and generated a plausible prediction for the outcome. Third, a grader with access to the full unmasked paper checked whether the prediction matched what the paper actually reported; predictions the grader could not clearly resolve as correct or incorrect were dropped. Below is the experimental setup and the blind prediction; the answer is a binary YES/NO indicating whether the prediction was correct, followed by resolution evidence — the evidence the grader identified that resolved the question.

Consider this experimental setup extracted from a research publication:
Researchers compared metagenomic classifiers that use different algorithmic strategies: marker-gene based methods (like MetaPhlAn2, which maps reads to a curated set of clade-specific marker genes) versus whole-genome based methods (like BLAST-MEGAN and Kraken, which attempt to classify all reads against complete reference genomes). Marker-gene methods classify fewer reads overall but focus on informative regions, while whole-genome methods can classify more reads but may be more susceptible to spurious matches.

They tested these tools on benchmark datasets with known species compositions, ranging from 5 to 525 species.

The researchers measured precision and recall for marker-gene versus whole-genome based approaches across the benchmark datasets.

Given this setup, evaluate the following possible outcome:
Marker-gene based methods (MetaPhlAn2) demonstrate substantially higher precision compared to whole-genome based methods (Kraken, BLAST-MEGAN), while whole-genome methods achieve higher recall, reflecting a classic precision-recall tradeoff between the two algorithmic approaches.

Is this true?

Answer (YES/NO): YES